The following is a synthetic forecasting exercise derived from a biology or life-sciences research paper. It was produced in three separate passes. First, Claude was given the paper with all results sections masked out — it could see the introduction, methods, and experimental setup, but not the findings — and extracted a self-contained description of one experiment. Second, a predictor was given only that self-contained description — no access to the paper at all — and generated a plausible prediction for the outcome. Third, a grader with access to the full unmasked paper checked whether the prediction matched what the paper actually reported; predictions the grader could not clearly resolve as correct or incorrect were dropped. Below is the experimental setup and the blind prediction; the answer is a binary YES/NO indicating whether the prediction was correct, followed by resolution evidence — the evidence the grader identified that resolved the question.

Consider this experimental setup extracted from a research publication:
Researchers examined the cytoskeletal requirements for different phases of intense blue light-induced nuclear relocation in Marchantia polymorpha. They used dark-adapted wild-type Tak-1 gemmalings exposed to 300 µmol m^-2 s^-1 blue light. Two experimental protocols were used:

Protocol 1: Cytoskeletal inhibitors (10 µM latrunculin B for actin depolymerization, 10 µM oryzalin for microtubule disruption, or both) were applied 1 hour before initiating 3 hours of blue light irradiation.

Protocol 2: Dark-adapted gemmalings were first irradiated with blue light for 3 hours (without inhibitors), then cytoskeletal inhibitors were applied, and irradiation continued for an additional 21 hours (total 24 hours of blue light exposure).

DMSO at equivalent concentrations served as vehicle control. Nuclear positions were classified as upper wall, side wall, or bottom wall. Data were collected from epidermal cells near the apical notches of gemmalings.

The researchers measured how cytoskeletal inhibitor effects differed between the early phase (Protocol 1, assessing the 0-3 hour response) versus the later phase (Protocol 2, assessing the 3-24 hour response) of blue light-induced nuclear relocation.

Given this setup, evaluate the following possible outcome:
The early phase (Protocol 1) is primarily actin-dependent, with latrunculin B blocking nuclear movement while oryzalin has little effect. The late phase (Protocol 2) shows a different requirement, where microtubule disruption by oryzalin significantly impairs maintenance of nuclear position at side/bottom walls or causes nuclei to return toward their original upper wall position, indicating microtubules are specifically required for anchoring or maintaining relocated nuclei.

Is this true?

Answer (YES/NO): NO